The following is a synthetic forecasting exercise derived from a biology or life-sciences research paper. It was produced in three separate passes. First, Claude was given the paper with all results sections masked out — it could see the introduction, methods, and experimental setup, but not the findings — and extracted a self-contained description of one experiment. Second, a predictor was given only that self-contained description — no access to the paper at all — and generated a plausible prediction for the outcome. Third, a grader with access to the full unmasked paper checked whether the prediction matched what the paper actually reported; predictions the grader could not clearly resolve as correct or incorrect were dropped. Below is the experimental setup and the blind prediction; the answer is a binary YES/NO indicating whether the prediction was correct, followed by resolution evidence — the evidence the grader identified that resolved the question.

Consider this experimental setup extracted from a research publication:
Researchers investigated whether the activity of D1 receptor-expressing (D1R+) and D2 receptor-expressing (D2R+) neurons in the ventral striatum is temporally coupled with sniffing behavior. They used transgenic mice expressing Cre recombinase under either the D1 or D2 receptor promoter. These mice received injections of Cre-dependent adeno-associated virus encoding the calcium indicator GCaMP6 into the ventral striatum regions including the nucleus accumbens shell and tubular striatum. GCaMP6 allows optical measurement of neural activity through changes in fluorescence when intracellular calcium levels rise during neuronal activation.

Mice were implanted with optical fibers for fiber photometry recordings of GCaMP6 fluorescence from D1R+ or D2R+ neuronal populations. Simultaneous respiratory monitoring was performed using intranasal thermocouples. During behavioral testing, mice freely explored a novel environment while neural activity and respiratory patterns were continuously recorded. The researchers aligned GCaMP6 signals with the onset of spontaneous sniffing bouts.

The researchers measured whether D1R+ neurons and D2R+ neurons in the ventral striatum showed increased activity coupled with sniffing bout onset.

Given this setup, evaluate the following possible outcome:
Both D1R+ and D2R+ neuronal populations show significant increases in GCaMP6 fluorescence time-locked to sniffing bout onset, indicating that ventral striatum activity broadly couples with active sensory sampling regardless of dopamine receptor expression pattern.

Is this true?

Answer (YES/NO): YES